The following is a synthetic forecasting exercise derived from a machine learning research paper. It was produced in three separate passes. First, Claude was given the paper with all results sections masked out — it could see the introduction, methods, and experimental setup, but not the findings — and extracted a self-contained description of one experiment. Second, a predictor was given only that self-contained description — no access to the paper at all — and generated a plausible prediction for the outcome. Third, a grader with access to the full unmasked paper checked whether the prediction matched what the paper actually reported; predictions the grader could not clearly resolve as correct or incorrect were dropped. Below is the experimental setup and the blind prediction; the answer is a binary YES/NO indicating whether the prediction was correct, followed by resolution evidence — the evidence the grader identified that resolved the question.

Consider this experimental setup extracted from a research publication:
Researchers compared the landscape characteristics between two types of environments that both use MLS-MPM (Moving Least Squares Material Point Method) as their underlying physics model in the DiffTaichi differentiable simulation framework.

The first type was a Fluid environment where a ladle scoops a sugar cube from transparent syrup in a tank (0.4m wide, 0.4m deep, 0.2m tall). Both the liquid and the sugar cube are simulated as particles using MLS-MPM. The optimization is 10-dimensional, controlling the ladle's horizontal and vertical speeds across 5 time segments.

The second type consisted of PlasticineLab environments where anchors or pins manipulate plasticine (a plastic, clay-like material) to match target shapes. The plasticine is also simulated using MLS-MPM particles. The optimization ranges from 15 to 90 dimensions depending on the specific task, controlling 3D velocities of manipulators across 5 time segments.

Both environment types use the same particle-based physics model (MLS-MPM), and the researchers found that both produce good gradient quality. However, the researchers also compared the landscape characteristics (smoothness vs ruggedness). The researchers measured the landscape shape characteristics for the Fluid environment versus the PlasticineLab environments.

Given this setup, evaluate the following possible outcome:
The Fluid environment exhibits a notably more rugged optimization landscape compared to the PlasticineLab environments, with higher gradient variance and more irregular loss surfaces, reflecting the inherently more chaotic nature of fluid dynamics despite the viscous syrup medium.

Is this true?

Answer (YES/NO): YES